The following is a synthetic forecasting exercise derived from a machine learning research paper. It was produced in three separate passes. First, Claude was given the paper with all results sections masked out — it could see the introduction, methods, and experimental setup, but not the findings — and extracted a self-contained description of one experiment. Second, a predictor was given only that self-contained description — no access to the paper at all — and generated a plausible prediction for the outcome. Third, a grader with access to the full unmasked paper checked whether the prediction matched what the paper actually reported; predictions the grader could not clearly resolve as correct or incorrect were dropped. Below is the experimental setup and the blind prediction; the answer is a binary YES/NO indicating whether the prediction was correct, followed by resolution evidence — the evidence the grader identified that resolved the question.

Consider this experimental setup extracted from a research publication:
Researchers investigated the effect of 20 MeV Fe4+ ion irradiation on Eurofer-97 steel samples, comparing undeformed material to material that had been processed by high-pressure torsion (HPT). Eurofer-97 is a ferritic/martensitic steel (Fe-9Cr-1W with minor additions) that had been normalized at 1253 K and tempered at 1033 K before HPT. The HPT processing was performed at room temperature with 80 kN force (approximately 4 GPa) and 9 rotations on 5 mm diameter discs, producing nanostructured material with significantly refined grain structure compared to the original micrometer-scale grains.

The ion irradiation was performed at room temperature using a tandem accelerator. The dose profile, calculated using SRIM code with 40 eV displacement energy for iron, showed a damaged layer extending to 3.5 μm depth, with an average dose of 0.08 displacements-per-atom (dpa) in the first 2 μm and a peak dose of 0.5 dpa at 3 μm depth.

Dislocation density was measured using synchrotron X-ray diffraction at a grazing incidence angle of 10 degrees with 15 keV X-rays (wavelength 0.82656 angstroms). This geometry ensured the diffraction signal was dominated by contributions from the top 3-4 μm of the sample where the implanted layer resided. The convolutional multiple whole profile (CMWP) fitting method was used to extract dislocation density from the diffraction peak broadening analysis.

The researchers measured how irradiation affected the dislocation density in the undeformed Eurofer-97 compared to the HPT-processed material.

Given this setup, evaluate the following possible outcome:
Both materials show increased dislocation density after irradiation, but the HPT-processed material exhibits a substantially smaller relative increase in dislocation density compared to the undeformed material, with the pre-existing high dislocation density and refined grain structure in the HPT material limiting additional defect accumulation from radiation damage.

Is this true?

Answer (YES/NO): NO